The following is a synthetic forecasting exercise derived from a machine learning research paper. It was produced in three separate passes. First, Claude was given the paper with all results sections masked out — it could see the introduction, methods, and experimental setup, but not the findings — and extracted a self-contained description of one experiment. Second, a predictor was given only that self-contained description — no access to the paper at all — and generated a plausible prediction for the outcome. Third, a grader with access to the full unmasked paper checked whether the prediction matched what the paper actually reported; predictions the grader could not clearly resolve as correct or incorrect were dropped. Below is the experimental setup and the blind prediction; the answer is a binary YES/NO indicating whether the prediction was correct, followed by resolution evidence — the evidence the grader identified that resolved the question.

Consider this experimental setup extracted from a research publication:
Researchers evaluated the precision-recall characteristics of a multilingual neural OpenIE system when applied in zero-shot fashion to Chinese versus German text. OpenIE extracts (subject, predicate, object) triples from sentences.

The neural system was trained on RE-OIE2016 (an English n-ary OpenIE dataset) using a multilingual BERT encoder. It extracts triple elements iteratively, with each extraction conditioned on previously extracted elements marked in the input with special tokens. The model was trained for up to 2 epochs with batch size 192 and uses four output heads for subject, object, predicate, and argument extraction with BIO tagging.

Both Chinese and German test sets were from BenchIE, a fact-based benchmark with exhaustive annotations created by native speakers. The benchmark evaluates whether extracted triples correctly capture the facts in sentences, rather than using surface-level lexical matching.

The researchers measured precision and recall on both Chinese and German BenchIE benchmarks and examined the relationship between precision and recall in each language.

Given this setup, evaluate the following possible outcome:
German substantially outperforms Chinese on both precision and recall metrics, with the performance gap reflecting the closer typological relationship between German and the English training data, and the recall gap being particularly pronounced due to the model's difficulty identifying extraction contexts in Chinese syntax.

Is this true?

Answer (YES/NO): NO